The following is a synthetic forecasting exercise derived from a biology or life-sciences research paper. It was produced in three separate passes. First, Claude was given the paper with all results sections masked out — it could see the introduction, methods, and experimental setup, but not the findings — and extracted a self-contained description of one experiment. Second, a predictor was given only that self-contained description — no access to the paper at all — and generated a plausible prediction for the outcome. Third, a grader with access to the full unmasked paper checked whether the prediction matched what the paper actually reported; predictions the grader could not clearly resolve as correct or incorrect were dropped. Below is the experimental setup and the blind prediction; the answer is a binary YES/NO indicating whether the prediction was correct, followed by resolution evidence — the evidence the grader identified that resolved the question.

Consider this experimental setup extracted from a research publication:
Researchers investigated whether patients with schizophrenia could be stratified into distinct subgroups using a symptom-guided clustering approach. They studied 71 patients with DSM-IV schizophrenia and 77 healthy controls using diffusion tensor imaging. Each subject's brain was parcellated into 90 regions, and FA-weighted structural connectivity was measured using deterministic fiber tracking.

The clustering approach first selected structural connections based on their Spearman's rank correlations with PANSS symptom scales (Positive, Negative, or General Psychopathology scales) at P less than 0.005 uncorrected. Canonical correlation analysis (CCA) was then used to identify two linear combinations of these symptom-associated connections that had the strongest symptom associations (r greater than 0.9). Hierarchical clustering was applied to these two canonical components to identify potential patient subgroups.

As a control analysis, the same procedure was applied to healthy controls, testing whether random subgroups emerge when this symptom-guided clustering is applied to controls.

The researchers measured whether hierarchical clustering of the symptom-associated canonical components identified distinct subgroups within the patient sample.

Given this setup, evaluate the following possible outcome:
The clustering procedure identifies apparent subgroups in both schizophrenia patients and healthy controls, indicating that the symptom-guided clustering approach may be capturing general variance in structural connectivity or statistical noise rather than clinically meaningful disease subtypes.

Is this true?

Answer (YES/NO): NO